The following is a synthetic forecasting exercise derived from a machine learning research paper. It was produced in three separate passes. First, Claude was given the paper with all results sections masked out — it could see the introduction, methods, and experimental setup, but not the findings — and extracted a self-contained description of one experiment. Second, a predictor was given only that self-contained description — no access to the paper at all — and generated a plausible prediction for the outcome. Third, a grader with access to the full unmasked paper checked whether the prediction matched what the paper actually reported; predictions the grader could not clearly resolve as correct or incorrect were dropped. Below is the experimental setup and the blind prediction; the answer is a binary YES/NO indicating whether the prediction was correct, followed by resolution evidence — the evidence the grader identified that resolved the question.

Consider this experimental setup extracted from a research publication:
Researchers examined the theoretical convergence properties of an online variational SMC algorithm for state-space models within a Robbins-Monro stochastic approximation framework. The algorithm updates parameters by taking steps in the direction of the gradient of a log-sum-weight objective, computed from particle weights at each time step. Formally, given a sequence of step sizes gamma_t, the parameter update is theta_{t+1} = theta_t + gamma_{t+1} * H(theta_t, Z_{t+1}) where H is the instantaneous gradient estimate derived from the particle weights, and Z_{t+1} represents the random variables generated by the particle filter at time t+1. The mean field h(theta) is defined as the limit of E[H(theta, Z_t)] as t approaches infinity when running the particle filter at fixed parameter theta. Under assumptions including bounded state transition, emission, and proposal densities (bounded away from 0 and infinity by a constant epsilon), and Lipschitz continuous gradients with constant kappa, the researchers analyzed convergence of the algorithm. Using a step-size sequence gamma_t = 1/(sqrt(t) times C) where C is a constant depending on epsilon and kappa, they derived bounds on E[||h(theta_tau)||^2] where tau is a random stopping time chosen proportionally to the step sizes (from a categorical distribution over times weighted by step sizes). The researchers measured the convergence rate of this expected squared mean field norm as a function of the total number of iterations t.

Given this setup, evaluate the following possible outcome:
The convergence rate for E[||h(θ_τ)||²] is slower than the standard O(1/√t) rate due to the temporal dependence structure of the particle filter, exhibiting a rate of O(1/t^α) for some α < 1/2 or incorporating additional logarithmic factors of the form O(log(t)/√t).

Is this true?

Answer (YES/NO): YES